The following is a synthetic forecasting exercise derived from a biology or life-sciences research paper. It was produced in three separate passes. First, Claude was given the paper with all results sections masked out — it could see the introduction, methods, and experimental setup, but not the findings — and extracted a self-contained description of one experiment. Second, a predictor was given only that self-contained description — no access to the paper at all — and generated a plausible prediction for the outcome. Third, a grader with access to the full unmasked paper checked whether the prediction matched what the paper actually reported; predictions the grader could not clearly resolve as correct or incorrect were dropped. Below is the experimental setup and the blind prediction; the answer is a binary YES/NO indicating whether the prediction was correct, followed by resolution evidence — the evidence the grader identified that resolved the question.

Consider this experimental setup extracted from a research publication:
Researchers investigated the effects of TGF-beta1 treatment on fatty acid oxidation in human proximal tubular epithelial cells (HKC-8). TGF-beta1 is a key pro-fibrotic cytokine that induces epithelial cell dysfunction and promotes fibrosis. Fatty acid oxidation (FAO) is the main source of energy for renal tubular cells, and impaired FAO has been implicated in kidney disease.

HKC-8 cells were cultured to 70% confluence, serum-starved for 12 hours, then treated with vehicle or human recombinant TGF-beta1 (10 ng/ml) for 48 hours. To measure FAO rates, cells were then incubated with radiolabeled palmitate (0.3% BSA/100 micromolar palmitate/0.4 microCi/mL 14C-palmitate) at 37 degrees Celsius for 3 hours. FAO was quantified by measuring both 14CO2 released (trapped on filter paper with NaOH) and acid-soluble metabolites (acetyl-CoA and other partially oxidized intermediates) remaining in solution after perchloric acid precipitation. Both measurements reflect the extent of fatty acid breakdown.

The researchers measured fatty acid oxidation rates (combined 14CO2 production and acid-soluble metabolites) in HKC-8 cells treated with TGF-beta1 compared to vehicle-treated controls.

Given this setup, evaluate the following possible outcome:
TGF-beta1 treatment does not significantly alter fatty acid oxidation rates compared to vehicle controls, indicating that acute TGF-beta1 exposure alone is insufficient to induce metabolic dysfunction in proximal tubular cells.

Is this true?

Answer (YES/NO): NO